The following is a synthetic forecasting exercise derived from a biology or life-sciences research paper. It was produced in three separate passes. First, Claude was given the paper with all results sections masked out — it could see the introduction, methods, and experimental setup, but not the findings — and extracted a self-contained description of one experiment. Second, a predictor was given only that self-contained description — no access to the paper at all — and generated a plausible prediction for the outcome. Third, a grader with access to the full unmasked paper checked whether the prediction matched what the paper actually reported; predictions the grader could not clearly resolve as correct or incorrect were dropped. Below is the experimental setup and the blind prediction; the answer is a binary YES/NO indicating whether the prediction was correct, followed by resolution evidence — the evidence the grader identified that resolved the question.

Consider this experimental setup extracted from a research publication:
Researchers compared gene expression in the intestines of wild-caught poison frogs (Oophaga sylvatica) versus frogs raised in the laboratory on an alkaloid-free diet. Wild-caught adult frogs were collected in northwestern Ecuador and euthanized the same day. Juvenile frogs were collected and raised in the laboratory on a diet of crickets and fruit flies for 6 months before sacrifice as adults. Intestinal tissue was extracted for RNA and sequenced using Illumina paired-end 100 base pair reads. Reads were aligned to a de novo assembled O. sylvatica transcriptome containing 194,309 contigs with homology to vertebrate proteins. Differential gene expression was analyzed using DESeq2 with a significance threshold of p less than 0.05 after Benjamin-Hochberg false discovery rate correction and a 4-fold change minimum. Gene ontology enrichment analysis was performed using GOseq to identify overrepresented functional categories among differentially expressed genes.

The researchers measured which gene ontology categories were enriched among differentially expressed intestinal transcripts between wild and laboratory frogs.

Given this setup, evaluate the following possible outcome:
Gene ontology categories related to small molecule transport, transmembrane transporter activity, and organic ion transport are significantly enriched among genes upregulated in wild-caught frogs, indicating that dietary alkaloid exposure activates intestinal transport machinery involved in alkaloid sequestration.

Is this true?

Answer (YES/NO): NO